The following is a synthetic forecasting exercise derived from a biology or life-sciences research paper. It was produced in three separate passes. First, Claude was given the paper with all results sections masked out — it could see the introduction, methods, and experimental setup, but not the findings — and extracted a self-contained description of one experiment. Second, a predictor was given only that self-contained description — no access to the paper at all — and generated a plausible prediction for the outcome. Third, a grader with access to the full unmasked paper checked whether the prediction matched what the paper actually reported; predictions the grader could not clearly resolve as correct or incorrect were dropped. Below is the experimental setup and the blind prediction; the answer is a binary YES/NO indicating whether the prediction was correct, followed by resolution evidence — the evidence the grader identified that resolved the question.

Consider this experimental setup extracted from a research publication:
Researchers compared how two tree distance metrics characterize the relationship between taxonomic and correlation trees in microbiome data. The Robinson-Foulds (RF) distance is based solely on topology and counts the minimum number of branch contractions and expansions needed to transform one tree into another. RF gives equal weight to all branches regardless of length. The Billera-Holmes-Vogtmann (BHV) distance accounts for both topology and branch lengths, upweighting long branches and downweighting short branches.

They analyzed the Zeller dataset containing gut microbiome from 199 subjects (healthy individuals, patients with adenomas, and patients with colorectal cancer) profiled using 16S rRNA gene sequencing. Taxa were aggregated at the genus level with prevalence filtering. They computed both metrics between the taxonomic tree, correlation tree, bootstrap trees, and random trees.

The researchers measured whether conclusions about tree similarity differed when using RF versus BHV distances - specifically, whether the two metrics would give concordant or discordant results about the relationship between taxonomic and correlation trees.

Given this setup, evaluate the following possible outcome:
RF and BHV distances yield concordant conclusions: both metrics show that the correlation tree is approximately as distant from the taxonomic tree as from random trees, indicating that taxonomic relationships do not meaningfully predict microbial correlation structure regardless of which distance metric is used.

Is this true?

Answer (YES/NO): YES